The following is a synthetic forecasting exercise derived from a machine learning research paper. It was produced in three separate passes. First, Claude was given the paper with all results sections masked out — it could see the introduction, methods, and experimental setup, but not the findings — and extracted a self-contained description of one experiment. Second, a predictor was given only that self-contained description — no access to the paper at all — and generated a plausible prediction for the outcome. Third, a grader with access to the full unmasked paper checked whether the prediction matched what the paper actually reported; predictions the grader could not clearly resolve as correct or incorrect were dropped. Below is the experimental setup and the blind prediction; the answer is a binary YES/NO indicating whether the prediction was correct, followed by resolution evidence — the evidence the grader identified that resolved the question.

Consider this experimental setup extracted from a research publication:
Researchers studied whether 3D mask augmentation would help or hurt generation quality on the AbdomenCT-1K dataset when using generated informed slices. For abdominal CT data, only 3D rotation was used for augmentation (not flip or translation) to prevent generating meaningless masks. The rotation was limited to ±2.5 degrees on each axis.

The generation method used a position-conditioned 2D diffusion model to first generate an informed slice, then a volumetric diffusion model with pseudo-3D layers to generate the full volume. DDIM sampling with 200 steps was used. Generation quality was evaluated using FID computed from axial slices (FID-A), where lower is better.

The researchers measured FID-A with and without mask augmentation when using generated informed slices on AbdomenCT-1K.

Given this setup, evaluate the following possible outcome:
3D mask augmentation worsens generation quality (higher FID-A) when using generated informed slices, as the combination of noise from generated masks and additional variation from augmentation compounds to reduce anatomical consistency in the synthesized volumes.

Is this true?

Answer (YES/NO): YES